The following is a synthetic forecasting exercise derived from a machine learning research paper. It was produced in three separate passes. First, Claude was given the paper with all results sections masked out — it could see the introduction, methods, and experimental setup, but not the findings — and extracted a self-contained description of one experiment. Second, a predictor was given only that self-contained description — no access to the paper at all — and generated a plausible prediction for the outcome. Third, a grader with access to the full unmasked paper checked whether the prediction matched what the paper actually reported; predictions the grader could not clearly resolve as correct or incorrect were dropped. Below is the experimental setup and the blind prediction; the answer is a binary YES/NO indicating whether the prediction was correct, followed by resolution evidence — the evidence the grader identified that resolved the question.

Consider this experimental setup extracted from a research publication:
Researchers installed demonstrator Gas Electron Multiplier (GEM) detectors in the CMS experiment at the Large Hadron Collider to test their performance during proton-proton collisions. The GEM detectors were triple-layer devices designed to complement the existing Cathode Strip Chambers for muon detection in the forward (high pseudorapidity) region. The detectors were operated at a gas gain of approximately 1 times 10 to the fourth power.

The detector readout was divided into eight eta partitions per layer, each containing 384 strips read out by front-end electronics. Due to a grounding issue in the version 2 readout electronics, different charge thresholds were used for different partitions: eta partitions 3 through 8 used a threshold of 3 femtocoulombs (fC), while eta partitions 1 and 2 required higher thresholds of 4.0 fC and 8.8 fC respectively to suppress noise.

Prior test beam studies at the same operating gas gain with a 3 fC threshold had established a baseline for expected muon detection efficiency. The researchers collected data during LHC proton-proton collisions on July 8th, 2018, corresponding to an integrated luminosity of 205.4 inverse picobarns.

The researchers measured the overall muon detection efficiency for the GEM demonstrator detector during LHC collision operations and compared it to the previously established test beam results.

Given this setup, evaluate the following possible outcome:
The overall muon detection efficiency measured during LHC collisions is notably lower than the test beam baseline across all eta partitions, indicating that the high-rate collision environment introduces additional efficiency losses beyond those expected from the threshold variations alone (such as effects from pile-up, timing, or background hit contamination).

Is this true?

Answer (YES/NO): NO